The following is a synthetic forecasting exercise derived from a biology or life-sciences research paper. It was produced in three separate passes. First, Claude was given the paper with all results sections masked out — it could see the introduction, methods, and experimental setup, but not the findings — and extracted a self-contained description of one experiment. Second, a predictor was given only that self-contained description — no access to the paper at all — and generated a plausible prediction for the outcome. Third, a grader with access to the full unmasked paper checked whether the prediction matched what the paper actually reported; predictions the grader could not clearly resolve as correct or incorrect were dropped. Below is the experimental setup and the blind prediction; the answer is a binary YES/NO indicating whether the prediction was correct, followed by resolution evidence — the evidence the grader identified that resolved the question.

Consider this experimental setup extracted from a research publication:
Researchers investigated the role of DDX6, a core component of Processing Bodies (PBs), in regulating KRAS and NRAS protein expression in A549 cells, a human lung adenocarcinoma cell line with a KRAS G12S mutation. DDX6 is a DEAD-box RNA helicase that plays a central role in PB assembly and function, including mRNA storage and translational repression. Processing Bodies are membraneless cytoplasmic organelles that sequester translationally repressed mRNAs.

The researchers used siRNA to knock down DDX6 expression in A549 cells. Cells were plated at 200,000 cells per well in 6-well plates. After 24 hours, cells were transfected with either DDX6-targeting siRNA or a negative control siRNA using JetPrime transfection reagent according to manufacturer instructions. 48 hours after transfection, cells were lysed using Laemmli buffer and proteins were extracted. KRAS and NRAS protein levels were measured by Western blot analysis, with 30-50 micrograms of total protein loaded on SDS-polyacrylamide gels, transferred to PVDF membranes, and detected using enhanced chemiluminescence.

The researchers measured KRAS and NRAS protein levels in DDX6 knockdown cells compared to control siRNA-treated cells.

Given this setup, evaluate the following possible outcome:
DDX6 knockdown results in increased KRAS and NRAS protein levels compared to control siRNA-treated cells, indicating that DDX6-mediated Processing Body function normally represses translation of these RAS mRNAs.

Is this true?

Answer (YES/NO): YES